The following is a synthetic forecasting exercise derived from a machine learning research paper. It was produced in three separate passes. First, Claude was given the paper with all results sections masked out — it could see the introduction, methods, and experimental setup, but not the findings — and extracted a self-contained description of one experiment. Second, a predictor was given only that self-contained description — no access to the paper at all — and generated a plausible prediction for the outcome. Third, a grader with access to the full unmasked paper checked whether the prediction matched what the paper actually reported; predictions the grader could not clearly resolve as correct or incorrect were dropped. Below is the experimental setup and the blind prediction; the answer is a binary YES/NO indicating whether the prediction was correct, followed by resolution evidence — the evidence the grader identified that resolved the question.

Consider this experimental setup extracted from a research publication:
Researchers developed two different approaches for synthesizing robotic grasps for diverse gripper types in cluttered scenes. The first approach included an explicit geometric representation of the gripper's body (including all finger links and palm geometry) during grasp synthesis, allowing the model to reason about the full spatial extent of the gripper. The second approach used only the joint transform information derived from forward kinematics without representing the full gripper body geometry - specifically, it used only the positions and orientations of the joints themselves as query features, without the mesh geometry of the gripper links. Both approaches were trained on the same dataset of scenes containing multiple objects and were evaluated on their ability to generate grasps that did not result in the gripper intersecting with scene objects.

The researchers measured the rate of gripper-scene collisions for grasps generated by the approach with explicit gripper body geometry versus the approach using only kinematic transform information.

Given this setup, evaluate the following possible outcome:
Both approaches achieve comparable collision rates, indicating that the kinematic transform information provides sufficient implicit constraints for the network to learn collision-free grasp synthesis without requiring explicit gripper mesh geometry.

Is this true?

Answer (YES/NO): NO